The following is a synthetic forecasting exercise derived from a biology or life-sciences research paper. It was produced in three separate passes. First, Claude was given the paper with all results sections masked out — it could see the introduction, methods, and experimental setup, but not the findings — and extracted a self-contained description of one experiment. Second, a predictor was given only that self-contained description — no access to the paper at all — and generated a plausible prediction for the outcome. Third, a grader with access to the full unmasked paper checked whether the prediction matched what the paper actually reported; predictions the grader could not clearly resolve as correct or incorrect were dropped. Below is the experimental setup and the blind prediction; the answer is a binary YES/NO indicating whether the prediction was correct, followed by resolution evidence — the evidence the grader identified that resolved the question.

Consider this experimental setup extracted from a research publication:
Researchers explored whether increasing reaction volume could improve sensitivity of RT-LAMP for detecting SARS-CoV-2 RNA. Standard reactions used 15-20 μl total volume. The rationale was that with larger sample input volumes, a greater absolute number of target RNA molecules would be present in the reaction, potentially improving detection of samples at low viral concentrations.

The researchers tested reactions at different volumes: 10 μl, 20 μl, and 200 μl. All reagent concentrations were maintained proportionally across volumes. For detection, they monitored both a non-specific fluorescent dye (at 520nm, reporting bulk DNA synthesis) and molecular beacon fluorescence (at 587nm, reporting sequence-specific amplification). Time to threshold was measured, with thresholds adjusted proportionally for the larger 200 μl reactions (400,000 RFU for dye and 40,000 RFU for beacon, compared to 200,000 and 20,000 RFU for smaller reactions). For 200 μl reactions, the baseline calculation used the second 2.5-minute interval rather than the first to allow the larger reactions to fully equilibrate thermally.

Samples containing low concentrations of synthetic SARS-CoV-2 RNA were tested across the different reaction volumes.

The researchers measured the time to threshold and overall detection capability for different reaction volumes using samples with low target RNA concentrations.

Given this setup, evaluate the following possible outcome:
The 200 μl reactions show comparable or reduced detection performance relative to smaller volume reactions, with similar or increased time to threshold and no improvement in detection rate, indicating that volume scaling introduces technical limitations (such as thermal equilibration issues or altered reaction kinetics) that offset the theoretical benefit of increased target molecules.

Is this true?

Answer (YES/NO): NO